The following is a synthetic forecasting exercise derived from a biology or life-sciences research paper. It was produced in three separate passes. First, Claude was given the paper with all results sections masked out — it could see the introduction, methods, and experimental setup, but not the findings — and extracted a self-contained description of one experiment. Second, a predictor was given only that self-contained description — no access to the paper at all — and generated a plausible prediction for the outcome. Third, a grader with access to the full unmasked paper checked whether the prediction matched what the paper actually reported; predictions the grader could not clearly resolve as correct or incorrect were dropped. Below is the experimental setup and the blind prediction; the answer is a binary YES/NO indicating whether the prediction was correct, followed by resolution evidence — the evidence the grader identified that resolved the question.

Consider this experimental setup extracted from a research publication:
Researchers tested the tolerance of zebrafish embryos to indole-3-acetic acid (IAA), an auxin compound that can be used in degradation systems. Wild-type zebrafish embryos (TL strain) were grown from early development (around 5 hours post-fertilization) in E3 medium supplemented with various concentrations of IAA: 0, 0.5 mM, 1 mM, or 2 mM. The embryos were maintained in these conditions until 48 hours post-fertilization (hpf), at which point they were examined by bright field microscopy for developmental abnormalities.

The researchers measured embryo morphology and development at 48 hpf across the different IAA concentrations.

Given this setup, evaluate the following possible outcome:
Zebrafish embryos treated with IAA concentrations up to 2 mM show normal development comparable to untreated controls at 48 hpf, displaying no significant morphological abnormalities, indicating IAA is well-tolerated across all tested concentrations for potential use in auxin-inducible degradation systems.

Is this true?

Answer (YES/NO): YES